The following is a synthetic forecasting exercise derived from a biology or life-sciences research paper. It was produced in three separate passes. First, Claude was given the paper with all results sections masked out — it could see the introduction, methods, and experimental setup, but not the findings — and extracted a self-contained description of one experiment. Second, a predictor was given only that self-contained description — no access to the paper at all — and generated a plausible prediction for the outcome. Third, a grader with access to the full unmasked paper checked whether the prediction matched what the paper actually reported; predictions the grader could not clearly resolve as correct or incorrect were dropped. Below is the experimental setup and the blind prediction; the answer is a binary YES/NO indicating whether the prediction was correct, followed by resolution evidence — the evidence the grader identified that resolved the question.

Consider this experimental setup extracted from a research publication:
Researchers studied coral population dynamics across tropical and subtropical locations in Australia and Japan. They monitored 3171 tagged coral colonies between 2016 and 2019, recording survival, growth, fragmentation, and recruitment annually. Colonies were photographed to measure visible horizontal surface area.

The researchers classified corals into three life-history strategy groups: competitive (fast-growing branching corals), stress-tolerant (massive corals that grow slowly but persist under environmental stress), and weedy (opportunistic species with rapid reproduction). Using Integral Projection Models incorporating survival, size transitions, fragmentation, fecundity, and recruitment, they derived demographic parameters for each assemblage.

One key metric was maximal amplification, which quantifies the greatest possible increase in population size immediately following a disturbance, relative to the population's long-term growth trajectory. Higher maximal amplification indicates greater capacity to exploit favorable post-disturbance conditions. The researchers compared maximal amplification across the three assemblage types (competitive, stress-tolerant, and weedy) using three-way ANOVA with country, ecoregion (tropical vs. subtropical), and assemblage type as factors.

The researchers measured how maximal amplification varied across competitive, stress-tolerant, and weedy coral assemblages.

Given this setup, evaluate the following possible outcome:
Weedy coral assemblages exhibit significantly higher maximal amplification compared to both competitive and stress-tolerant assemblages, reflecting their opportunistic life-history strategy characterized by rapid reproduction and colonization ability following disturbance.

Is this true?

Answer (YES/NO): NO